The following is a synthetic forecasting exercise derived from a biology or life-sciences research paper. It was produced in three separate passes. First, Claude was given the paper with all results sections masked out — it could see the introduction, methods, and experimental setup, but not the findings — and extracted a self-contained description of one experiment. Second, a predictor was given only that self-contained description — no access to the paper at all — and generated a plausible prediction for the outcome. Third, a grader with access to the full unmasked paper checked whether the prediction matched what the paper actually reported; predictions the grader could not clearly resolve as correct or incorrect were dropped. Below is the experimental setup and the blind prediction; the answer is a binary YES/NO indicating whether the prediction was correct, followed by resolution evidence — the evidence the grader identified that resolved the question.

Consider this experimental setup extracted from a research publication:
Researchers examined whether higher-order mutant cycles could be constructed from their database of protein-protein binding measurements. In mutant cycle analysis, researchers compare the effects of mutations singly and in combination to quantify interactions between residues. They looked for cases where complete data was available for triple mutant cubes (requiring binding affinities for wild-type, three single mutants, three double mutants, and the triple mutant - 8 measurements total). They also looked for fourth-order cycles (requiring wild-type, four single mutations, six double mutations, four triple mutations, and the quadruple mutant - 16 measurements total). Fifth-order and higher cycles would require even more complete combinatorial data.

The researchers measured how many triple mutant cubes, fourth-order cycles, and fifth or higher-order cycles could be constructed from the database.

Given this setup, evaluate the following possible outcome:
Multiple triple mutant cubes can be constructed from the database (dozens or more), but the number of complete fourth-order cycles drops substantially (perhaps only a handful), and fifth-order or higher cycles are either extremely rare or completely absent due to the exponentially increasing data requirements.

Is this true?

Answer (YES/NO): YES